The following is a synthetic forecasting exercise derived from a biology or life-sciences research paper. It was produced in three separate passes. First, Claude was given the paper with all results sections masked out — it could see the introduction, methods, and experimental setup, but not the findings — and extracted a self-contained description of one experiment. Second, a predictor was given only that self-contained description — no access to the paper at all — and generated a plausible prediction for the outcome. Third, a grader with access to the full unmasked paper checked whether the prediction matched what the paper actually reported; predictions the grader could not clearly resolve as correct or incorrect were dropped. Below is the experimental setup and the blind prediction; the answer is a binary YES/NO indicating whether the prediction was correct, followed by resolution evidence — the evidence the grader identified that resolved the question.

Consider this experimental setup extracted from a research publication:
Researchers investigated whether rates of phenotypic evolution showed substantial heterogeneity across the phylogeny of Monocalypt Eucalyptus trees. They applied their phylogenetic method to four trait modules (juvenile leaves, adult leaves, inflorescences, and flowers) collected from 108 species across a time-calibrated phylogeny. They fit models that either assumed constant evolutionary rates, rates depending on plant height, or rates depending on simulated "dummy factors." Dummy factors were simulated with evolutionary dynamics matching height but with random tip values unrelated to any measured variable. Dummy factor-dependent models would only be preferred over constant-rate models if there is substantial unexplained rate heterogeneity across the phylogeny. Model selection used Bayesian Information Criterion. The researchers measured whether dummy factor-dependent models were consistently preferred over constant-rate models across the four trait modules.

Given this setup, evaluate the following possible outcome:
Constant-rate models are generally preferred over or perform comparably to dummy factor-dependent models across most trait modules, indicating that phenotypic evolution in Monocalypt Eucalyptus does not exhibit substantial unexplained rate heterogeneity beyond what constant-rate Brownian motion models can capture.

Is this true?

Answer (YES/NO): NO